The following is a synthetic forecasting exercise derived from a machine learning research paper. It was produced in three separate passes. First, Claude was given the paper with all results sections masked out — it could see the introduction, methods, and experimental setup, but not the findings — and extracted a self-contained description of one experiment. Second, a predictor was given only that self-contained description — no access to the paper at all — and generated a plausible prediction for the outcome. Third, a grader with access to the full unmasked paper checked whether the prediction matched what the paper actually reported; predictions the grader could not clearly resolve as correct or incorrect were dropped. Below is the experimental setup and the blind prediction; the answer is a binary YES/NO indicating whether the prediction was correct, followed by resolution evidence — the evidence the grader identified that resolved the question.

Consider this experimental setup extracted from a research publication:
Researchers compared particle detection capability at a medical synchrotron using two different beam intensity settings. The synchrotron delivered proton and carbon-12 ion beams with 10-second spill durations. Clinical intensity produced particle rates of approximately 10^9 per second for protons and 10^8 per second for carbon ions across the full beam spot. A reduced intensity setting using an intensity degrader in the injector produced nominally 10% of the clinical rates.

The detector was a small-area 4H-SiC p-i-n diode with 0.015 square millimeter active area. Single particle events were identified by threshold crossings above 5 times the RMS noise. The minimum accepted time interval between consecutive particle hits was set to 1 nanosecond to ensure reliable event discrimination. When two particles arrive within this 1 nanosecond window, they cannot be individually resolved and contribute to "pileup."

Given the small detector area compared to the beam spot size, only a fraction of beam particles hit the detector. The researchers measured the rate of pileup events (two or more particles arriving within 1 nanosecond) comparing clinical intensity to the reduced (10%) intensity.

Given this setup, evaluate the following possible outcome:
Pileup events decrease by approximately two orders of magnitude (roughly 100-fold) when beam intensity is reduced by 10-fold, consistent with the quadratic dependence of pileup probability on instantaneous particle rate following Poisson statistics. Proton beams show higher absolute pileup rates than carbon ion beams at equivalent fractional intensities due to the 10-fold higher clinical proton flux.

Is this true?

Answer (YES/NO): NO